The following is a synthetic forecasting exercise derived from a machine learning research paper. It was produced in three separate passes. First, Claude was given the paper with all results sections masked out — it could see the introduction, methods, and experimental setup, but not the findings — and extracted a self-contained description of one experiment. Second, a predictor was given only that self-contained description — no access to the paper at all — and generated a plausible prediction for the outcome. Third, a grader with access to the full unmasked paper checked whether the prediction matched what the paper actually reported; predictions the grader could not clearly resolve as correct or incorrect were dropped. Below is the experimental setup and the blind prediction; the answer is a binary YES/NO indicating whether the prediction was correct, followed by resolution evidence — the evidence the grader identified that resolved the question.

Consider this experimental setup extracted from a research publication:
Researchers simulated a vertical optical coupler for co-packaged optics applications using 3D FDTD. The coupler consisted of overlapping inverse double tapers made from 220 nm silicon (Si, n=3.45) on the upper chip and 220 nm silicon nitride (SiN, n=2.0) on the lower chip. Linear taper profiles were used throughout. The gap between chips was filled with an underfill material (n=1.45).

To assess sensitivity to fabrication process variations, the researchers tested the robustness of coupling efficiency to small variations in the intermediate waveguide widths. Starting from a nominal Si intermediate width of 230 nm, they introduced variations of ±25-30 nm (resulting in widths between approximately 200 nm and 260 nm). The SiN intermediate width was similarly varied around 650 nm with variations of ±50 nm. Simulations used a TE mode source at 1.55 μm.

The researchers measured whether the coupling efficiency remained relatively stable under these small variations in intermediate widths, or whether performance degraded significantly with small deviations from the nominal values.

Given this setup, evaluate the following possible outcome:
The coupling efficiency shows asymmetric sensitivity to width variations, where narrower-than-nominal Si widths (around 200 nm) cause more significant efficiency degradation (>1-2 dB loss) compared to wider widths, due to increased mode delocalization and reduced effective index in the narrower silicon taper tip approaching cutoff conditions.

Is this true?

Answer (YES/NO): NO